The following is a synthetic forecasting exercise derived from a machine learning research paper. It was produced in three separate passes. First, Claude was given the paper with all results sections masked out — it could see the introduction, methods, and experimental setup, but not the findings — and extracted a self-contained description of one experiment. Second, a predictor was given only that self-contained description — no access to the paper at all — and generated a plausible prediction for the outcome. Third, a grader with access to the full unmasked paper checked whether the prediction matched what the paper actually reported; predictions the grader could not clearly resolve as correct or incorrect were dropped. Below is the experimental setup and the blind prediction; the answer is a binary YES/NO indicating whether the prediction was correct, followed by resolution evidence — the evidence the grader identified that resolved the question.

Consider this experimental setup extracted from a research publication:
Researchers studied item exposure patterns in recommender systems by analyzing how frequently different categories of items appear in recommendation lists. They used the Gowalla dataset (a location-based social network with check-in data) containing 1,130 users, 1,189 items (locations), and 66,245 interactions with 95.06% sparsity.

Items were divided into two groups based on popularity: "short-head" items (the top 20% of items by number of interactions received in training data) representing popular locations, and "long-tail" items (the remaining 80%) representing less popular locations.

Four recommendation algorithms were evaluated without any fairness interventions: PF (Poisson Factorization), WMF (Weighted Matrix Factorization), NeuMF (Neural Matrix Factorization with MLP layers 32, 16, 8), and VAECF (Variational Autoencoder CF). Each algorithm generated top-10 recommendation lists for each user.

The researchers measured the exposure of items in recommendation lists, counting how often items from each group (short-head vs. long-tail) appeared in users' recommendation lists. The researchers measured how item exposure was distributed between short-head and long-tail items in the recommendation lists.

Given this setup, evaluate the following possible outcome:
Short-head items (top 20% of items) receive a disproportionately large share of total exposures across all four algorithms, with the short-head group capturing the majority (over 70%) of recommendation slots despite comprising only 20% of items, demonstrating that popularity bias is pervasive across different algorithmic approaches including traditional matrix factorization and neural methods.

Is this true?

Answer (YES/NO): NO